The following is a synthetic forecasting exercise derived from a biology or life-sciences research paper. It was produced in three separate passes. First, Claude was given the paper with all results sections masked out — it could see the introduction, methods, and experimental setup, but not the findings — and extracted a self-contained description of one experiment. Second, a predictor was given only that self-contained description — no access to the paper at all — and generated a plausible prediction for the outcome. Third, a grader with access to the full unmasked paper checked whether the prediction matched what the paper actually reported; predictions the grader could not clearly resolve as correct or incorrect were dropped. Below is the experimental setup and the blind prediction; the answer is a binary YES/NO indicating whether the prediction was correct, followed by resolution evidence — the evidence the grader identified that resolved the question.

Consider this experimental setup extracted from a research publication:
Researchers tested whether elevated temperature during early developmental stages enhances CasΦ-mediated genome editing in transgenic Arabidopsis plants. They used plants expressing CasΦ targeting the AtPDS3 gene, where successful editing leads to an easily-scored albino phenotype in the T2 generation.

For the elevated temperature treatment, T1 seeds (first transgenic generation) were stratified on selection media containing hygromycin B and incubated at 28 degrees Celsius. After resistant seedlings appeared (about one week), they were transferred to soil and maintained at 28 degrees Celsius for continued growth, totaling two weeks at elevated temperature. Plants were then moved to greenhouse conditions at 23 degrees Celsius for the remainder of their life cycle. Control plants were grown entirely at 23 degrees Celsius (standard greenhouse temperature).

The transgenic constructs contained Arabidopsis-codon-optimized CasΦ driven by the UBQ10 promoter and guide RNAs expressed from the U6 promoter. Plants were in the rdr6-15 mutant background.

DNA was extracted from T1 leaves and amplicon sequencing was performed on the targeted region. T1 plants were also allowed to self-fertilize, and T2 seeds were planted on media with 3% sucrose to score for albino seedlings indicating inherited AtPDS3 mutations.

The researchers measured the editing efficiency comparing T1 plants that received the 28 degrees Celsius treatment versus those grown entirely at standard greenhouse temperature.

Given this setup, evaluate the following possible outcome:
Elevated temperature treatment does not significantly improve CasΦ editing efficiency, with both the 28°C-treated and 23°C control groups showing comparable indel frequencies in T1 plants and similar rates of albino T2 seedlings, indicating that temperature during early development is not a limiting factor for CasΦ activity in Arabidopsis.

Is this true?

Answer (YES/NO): NO